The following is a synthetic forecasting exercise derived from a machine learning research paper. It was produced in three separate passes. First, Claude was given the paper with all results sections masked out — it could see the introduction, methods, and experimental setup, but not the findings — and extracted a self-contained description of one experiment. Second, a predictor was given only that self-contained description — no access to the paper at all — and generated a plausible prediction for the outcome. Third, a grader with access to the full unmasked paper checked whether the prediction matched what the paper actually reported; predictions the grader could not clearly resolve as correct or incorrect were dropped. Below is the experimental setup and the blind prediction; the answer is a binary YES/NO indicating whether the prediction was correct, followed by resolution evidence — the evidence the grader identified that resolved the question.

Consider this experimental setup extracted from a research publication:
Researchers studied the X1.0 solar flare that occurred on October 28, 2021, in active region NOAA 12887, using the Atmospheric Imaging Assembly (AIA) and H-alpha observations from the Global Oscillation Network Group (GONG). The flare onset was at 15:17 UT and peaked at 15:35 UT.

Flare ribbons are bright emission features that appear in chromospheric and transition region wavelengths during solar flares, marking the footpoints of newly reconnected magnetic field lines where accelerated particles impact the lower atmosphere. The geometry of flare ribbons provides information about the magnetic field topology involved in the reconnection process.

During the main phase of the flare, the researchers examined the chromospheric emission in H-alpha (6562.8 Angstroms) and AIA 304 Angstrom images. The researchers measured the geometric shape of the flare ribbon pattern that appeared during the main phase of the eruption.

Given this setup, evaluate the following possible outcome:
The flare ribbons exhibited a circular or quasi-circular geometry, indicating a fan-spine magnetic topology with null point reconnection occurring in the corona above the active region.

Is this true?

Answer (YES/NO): NO